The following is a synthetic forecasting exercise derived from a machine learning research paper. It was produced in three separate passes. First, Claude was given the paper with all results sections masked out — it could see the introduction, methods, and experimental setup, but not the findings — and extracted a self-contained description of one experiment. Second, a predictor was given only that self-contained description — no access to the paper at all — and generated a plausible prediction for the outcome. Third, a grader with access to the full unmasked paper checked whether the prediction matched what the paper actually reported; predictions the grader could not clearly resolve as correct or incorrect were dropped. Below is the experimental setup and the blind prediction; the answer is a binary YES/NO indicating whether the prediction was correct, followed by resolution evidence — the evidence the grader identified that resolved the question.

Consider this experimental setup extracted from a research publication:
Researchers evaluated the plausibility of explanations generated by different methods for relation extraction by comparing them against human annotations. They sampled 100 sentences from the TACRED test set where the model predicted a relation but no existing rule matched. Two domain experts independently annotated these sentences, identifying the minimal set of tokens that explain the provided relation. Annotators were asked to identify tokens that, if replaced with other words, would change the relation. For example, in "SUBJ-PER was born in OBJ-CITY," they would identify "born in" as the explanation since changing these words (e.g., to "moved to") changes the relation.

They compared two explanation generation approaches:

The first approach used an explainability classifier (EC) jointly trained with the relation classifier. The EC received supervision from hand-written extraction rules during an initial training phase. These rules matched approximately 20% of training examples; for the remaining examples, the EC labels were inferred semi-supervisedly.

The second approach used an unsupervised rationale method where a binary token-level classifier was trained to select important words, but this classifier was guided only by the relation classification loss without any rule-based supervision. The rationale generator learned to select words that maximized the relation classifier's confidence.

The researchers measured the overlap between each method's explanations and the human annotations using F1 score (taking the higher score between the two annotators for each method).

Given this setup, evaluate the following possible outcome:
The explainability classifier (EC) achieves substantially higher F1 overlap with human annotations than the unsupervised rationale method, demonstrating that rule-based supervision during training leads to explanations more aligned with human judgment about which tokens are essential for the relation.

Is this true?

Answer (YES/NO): YES